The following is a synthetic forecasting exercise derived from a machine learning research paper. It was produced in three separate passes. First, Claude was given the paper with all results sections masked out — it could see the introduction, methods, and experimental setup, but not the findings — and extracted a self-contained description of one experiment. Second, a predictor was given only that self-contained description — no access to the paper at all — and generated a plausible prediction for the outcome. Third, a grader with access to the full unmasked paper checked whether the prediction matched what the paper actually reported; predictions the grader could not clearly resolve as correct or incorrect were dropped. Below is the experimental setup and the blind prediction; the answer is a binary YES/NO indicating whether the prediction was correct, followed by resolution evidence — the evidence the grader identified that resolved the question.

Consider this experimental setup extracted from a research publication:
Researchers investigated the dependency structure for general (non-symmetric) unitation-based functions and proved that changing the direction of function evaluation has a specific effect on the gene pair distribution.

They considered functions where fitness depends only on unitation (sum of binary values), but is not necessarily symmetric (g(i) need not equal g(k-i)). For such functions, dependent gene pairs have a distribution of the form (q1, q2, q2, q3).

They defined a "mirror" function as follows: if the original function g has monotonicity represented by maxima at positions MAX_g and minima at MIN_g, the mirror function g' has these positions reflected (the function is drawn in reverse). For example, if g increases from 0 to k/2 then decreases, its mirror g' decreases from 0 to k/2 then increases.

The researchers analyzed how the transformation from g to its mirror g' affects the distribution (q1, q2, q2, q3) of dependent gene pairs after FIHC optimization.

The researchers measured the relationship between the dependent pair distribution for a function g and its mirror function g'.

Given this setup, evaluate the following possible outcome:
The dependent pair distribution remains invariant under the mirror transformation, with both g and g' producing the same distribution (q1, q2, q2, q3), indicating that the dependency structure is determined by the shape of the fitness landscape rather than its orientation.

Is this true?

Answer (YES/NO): NO